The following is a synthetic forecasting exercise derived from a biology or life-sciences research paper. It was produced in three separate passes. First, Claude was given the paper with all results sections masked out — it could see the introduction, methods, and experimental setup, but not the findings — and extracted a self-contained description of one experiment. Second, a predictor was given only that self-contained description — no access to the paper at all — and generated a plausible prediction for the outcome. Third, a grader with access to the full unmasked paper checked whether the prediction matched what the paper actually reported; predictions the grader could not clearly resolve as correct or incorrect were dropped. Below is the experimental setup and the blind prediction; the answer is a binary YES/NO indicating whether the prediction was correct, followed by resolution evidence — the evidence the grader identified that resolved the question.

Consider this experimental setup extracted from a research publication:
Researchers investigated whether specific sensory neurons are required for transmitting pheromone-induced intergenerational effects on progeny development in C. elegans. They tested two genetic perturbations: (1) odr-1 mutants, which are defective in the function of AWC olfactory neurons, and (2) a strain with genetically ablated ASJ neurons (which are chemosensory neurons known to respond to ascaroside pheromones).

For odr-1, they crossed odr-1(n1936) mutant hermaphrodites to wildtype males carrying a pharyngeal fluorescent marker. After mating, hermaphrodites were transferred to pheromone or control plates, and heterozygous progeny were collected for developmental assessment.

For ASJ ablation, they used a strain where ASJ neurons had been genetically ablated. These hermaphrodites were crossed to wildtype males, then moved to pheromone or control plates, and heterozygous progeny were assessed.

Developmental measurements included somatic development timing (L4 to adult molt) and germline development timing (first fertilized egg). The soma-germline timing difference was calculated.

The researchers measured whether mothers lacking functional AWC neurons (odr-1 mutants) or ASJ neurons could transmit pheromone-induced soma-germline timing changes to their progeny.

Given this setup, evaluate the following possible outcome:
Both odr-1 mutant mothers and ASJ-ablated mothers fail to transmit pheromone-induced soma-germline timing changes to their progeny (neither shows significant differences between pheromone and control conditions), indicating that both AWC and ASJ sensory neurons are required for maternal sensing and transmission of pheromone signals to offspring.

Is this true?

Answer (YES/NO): NO